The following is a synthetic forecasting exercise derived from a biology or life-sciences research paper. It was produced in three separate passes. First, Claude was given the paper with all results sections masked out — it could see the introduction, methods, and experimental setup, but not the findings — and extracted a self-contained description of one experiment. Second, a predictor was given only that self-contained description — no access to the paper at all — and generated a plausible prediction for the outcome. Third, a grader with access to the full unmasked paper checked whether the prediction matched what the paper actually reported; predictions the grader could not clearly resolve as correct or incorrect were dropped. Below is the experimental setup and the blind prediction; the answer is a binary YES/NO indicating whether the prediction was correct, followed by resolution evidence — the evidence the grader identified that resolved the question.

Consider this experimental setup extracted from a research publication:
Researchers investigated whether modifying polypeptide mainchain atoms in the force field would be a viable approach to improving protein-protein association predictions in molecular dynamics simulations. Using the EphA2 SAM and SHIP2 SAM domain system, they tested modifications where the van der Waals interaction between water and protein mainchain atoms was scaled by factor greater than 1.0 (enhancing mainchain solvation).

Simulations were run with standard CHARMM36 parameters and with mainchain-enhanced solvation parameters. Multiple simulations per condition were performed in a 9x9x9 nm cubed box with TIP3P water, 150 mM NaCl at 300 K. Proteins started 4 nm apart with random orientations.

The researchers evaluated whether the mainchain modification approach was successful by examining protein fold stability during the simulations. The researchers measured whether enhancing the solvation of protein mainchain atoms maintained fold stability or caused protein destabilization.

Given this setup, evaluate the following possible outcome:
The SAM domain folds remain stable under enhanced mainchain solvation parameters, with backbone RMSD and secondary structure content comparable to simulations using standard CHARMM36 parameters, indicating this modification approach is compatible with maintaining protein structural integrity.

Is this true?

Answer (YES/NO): NO